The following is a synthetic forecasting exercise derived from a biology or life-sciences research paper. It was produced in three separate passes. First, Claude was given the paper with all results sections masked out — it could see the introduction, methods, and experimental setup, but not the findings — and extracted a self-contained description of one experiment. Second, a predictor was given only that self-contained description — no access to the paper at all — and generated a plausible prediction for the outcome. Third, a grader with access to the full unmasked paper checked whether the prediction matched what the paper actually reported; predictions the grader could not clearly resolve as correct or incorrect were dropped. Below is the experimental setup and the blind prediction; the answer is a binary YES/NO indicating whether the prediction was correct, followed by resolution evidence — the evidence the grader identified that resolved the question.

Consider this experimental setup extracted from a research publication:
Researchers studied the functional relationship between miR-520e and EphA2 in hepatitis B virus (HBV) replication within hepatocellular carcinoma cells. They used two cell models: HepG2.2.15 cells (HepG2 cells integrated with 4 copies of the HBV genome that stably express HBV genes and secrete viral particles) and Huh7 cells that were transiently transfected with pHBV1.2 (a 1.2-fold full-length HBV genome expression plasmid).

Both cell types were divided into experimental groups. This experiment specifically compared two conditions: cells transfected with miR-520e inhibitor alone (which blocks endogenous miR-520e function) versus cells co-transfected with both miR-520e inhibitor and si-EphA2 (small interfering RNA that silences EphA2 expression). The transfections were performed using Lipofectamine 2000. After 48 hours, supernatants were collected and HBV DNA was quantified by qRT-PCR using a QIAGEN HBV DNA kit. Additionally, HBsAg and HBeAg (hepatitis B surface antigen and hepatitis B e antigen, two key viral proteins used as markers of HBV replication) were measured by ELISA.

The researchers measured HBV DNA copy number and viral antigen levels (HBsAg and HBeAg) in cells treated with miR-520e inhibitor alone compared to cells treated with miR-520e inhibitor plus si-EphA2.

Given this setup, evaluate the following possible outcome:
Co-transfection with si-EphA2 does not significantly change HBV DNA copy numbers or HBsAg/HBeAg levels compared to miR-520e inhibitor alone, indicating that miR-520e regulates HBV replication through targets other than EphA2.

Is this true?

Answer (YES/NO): NO